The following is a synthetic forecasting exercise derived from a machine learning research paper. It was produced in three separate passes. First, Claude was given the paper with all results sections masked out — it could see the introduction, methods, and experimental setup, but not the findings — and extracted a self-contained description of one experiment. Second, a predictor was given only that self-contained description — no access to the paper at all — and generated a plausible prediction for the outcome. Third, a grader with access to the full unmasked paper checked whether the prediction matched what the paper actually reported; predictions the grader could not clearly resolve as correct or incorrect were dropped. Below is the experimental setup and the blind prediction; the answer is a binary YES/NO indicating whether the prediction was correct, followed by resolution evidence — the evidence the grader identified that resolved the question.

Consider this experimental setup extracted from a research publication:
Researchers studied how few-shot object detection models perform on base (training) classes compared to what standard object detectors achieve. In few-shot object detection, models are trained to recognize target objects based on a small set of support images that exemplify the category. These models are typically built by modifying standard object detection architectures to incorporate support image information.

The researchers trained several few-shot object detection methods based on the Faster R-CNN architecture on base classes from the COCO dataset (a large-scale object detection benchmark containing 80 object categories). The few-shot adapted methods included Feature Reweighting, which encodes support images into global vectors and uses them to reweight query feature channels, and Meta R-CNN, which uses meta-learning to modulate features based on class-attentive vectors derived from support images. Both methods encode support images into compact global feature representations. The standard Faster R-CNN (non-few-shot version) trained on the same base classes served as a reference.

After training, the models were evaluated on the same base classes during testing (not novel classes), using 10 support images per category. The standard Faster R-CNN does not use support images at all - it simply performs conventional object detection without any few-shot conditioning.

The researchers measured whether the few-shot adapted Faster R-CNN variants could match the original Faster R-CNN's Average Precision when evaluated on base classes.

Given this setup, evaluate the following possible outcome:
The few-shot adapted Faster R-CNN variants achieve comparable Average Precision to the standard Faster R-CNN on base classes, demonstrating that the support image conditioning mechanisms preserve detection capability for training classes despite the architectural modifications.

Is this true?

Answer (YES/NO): NO